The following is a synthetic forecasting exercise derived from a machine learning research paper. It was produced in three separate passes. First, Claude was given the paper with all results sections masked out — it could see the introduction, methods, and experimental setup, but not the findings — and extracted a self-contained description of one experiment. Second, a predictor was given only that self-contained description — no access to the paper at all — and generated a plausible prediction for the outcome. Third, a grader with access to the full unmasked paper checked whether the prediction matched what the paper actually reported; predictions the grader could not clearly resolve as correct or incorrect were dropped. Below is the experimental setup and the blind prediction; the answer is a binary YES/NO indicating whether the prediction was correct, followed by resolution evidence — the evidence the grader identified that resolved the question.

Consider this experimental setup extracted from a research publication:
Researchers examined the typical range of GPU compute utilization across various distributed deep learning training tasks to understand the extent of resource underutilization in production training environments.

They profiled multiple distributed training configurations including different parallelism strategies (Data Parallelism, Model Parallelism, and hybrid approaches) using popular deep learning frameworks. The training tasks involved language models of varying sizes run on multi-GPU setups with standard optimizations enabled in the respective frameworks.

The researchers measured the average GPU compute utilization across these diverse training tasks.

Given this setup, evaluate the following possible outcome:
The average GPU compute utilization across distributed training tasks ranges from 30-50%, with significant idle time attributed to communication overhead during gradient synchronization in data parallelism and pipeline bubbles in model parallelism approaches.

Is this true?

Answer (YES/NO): NO